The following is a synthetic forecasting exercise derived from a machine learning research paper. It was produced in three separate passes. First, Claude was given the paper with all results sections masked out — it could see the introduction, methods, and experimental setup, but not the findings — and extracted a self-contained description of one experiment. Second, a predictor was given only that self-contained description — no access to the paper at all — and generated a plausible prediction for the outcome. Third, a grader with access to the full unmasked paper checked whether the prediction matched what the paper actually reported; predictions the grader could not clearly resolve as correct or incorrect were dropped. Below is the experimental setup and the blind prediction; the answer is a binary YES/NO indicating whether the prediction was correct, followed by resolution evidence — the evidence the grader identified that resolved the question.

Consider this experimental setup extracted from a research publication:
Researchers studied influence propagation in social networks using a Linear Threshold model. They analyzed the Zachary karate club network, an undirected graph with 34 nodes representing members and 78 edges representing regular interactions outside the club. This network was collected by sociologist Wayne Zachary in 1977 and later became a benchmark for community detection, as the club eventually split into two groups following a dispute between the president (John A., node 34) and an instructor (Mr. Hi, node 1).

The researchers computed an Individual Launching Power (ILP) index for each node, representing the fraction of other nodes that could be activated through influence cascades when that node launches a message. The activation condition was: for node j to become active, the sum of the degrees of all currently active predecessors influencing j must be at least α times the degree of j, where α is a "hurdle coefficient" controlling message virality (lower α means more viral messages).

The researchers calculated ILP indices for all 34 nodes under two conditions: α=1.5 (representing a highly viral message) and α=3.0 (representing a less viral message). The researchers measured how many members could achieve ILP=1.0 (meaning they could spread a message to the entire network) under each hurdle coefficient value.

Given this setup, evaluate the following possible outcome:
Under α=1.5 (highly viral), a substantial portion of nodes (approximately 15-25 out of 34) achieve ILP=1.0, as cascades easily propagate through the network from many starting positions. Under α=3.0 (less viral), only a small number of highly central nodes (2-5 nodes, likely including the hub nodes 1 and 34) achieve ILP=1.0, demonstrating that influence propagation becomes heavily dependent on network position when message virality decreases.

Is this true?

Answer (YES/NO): NO